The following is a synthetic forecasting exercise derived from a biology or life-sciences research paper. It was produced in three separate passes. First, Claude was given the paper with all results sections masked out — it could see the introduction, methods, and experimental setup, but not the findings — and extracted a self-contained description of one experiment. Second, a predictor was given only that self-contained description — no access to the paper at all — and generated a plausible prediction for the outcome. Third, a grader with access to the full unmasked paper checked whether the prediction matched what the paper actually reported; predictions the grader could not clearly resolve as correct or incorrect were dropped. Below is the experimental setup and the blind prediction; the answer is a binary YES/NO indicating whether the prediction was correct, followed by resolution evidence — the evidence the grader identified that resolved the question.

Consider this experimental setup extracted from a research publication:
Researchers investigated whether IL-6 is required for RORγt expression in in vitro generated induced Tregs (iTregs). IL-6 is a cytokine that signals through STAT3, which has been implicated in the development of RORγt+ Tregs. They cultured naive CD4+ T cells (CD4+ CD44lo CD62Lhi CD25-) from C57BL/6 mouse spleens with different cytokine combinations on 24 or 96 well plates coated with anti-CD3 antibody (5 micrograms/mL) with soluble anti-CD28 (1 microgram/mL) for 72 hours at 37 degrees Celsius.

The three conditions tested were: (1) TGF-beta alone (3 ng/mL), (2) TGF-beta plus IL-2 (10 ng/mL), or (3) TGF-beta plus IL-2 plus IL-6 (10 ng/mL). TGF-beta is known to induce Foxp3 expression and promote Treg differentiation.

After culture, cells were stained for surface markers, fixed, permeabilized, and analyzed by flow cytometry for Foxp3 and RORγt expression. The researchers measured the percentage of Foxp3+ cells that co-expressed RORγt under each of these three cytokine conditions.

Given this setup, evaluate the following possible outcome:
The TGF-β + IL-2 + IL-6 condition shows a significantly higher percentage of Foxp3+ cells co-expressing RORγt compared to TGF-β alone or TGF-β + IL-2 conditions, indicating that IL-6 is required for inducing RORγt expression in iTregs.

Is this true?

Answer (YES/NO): YES